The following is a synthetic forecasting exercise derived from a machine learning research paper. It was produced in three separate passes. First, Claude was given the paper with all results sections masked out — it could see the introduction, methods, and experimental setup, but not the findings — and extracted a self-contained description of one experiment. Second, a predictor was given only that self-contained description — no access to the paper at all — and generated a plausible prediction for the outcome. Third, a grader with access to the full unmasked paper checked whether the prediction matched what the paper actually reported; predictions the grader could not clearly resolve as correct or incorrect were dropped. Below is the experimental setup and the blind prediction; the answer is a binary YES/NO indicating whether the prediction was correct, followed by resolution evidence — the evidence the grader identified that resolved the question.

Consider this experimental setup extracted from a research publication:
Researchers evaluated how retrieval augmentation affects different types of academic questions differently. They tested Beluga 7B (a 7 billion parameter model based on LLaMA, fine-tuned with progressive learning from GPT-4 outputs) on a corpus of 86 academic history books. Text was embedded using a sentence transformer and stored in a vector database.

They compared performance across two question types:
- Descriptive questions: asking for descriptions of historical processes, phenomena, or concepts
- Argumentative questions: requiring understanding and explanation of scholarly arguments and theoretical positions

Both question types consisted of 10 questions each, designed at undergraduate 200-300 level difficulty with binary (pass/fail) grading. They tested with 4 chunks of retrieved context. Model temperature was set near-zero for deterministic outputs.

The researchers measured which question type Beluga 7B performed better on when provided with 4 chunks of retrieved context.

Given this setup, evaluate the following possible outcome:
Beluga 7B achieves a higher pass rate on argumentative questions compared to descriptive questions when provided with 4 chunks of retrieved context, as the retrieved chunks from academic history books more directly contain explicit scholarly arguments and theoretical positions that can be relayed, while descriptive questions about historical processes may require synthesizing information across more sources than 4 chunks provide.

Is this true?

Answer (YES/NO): NO